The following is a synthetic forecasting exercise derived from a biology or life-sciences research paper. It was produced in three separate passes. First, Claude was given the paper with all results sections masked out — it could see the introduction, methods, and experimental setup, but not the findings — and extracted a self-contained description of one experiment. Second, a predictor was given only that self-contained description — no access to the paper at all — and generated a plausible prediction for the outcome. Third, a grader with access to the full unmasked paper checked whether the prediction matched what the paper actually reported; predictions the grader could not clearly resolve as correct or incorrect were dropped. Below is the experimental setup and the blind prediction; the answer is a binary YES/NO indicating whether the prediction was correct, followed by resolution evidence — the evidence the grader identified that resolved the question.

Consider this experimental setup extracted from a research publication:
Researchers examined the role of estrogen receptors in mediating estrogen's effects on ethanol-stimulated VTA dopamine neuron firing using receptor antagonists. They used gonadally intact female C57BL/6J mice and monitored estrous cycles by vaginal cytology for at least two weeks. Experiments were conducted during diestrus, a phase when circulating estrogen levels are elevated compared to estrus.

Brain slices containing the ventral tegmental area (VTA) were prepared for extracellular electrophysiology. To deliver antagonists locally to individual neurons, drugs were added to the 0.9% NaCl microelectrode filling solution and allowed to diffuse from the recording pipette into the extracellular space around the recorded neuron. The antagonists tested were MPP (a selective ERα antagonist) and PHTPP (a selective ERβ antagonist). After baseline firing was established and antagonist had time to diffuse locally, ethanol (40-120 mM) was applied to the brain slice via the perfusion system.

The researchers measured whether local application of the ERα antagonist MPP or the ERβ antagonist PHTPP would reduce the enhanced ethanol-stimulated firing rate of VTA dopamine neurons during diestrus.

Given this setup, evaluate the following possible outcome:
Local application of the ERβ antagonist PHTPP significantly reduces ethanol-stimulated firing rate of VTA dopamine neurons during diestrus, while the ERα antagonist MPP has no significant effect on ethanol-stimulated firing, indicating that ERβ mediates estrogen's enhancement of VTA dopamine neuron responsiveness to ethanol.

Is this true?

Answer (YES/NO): NO